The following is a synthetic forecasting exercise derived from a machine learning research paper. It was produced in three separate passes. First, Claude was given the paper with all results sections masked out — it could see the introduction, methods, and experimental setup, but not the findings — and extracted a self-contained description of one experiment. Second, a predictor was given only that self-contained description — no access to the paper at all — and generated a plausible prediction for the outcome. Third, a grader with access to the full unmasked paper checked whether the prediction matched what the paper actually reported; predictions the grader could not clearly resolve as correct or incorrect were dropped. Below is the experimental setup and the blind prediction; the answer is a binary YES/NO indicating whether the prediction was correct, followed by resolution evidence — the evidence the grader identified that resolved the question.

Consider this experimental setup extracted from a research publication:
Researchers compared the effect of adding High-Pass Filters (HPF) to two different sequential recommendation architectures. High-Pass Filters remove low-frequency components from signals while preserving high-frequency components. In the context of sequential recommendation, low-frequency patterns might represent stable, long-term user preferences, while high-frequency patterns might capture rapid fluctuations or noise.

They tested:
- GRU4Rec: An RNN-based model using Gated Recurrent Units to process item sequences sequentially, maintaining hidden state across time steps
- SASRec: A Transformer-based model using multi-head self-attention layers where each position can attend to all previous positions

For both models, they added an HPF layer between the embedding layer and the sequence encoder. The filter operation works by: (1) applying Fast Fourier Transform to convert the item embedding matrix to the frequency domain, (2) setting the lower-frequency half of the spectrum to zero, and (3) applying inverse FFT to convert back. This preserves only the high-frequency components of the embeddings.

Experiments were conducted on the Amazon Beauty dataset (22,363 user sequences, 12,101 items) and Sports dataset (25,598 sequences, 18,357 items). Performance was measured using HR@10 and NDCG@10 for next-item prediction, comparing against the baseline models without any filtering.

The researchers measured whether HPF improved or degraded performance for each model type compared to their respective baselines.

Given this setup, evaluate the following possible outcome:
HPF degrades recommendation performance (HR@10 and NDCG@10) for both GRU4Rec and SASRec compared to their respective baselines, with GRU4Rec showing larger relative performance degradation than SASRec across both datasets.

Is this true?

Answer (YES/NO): YES